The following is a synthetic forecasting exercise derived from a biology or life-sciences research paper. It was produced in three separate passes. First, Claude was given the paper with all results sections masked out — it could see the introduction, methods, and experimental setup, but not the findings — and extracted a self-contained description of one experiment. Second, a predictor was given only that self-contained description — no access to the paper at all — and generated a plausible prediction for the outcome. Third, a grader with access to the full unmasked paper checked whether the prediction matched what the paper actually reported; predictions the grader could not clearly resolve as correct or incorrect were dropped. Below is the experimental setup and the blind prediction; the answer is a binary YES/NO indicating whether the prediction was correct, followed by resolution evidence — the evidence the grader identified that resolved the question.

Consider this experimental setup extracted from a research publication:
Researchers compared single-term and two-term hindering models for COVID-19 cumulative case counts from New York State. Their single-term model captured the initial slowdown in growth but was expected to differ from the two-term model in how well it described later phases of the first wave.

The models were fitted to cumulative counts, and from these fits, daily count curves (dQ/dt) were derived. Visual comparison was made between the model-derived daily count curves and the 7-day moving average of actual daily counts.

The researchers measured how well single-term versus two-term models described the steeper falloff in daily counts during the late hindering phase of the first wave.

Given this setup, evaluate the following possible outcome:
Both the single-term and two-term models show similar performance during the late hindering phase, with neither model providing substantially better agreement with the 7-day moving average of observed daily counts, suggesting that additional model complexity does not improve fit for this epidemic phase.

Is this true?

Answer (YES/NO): NO